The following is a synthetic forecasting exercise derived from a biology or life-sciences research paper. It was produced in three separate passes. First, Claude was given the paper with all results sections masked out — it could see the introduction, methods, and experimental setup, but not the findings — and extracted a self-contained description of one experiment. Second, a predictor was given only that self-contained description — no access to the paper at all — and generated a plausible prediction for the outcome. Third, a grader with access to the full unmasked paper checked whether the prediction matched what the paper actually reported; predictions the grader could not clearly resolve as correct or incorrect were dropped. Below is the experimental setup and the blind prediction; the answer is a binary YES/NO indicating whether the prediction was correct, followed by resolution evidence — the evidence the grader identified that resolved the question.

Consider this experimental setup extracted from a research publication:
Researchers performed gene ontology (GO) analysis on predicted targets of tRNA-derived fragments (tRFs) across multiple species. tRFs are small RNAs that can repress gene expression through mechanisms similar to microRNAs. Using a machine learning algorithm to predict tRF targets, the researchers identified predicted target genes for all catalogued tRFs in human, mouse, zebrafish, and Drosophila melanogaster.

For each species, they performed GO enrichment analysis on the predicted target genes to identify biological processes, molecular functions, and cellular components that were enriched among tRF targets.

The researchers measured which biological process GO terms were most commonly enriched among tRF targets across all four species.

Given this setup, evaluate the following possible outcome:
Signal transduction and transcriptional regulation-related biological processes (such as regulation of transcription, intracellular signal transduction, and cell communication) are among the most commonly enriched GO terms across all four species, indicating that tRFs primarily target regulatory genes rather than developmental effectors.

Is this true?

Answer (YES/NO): NO